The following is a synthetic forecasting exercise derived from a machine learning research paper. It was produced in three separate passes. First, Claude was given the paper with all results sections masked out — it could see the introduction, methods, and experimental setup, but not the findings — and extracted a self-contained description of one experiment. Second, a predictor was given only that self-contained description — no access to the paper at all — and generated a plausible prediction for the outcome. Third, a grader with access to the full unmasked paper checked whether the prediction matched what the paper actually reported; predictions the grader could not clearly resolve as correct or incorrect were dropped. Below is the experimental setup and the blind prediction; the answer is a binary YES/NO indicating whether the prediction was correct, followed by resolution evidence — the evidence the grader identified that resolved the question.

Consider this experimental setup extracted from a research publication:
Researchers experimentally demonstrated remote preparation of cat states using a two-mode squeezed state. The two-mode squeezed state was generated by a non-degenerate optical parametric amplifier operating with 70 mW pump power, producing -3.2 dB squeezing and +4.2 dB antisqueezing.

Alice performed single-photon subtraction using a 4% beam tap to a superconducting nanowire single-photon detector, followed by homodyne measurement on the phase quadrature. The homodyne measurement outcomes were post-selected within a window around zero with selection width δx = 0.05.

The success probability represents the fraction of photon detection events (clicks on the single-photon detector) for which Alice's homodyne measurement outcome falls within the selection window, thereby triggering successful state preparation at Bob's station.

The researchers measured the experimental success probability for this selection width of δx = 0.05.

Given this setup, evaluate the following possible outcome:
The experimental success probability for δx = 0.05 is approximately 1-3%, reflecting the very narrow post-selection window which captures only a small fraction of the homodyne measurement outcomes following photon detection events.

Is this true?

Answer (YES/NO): NO